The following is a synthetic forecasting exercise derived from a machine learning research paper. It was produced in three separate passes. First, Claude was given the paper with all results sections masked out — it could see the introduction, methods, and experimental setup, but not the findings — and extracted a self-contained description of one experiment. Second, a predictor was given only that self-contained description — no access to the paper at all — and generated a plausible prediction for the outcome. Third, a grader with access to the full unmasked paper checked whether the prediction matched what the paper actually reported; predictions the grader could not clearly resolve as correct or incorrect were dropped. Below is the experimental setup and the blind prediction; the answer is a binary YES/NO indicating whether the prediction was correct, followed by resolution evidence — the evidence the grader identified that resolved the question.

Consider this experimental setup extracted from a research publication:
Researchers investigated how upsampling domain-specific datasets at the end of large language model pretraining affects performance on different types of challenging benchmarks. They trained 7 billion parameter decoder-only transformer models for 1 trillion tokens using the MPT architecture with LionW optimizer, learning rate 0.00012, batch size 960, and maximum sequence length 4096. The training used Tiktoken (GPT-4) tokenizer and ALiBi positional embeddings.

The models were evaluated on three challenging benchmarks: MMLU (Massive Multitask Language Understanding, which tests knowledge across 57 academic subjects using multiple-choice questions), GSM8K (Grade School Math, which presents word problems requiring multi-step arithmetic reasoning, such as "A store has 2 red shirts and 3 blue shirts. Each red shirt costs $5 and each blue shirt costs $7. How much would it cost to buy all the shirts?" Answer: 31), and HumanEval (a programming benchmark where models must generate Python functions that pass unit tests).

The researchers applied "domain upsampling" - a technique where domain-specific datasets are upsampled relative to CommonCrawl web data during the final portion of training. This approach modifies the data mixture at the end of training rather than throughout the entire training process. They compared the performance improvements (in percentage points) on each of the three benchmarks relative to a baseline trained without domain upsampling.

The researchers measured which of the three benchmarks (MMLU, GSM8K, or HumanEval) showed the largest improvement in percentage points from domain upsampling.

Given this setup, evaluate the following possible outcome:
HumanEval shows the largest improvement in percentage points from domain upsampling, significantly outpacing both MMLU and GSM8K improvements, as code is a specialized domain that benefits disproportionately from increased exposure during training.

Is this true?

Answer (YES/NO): NO